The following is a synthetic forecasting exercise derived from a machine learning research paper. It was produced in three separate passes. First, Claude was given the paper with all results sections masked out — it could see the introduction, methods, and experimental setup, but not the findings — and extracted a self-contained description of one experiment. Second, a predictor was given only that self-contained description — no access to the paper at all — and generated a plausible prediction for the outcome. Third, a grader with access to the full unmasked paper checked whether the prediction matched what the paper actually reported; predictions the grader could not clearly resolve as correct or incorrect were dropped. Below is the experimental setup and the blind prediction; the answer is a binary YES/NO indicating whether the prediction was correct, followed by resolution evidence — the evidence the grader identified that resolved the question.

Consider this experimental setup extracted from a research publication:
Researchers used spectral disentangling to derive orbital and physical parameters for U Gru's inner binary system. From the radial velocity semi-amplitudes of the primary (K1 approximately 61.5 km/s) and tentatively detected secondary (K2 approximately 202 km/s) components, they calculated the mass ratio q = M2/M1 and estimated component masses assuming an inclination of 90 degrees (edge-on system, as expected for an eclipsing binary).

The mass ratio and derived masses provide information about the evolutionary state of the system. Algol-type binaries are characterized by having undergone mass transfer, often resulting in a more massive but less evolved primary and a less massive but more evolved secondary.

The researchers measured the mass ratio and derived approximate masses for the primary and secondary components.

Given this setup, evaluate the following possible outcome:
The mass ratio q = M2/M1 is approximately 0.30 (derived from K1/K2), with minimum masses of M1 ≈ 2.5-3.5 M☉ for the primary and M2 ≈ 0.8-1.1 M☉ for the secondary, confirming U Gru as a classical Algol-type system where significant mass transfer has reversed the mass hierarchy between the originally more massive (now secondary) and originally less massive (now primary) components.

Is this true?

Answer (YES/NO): YES